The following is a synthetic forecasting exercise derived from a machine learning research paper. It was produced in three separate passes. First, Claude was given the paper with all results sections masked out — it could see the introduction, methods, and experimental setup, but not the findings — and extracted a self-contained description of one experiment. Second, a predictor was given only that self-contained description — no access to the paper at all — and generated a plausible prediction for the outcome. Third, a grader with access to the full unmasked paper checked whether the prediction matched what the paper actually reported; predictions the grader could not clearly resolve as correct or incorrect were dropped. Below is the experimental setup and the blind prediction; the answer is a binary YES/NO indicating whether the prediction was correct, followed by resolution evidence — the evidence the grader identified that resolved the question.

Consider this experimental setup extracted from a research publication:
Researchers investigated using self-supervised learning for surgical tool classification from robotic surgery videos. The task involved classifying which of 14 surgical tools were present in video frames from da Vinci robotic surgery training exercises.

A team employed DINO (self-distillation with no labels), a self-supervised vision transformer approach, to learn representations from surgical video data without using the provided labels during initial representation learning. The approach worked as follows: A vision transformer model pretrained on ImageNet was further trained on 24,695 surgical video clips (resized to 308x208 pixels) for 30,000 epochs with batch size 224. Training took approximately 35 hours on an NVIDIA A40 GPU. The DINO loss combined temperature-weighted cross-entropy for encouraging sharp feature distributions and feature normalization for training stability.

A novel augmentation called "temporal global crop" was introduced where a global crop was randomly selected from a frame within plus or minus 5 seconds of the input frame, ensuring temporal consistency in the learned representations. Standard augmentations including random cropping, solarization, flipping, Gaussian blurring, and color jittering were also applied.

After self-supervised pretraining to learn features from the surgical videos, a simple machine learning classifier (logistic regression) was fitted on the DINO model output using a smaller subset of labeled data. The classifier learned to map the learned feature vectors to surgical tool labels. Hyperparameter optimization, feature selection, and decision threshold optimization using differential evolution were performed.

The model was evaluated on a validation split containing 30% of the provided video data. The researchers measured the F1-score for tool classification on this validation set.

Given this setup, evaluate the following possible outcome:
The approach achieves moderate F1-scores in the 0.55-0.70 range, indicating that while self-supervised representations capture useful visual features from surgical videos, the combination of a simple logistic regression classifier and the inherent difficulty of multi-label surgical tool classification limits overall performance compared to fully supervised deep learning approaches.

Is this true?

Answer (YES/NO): NO